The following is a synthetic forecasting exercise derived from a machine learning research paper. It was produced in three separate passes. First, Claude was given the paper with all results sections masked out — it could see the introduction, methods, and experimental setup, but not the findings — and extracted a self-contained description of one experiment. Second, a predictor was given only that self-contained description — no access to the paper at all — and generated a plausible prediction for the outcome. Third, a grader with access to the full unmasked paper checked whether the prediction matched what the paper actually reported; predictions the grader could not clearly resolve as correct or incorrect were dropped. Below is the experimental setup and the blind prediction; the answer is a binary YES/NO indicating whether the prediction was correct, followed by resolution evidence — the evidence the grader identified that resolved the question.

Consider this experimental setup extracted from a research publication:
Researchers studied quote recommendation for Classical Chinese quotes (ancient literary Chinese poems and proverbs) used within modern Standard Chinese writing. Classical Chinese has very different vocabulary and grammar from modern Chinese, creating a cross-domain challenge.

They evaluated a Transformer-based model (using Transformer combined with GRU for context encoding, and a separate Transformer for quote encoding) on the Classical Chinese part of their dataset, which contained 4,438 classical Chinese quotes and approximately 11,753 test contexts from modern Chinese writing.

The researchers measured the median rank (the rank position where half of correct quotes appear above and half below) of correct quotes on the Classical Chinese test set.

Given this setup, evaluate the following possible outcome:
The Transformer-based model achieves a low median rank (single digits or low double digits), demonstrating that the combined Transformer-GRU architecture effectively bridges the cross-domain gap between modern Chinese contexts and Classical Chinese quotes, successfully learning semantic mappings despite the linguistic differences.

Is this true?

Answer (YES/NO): NO